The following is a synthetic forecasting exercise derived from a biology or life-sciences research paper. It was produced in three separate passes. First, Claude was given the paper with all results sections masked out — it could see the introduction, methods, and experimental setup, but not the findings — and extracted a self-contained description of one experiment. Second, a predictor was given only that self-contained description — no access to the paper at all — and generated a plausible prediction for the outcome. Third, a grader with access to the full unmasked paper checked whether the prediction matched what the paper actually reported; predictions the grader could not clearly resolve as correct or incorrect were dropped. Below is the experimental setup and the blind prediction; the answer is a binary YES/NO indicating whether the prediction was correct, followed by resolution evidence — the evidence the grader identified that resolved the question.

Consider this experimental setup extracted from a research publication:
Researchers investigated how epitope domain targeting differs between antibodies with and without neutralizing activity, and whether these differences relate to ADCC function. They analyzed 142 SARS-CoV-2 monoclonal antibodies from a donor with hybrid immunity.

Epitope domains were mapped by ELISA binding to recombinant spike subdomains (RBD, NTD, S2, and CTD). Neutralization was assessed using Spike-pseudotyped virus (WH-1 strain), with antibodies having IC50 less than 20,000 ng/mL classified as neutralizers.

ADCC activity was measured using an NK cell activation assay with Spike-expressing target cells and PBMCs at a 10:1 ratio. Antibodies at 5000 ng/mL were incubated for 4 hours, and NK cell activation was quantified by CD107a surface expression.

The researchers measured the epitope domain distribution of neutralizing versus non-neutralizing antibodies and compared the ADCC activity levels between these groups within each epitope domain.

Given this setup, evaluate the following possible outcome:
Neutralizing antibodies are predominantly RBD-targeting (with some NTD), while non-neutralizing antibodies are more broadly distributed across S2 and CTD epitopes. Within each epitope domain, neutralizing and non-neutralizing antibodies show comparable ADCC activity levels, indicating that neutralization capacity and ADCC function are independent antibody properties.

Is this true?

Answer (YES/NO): NO